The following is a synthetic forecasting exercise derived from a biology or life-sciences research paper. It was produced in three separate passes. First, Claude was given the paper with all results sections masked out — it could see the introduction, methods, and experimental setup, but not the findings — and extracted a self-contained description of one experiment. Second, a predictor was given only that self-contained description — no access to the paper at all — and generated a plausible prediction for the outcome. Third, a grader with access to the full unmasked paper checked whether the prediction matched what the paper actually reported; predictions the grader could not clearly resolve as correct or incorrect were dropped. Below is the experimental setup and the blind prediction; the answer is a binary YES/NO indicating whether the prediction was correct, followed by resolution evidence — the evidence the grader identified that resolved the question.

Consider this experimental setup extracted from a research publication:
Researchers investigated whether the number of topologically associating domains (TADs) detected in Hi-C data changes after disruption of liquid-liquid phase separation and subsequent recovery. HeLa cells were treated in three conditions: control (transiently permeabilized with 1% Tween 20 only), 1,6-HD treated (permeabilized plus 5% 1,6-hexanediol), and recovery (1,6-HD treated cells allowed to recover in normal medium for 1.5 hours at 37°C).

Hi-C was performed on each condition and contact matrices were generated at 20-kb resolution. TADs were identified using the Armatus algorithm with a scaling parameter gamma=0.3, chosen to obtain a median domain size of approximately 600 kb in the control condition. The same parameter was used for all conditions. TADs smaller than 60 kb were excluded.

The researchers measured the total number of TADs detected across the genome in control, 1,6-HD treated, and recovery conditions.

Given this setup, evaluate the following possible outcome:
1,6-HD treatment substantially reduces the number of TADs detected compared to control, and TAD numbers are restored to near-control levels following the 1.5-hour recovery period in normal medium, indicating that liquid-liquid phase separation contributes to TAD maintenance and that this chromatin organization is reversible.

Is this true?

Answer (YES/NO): NO